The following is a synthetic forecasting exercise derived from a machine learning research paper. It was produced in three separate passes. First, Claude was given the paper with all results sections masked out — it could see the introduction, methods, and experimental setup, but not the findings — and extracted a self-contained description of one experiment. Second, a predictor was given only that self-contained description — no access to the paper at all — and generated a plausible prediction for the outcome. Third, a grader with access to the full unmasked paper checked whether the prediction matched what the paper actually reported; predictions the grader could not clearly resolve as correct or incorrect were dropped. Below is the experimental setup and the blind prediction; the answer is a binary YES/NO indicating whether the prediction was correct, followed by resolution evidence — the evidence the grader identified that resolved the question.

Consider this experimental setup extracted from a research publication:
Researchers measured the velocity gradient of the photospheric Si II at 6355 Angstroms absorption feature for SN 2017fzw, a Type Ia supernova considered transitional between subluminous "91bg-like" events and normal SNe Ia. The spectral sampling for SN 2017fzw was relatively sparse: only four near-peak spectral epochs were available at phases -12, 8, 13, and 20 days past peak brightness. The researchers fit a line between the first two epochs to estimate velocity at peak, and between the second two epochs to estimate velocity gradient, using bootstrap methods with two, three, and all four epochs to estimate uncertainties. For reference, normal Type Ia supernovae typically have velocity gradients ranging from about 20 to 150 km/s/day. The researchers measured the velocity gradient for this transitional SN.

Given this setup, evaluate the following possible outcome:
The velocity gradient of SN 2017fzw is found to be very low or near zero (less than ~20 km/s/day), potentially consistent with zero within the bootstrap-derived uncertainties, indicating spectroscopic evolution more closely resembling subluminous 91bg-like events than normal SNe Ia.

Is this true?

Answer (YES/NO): NO